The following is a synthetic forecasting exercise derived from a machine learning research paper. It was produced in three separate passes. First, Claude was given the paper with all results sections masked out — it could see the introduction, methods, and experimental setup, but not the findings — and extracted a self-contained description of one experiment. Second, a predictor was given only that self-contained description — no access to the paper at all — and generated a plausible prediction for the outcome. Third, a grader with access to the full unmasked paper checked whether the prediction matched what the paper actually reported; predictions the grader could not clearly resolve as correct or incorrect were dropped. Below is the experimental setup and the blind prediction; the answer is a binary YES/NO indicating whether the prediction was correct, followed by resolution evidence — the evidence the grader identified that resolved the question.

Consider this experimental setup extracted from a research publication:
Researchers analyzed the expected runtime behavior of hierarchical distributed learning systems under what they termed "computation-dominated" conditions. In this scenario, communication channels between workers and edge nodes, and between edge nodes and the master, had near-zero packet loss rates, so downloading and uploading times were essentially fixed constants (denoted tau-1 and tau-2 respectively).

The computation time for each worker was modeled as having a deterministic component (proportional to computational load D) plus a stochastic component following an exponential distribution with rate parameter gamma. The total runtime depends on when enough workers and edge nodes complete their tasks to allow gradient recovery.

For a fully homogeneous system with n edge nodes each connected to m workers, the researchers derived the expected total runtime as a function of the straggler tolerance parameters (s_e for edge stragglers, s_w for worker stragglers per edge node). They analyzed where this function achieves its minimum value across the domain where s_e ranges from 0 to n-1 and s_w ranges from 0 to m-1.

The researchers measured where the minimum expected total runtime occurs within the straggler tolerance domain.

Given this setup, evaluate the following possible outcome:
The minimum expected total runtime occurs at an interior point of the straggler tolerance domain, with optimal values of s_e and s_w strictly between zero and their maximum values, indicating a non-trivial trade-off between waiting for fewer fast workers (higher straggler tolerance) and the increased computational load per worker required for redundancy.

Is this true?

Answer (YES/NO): NO